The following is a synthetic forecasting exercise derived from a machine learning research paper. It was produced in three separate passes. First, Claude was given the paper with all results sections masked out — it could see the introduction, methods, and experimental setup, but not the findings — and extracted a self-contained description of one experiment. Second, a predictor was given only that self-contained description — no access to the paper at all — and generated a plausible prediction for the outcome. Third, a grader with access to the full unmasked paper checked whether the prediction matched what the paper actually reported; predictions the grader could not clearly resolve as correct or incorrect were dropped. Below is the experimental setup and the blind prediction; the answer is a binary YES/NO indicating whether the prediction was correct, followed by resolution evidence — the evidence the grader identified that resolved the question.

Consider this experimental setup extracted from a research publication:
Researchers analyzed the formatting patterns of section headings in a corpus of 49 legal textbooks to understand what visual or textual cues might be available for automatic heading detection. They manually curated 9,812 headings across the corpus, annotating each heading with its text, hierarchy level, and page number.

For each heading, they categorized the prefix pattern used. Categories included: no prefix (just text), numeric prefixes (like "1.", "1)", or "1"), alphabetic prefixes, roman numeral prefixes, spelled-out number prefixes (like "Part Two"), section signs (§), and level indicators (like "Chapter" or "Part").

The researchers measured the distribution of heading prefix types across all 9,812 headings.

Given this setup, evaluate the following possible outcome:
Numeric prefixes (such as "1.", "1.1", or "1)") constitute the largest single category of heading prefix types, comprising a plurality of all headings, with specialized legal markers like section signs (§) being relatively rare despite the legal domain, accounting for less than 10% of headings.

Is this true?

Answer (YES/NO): NO